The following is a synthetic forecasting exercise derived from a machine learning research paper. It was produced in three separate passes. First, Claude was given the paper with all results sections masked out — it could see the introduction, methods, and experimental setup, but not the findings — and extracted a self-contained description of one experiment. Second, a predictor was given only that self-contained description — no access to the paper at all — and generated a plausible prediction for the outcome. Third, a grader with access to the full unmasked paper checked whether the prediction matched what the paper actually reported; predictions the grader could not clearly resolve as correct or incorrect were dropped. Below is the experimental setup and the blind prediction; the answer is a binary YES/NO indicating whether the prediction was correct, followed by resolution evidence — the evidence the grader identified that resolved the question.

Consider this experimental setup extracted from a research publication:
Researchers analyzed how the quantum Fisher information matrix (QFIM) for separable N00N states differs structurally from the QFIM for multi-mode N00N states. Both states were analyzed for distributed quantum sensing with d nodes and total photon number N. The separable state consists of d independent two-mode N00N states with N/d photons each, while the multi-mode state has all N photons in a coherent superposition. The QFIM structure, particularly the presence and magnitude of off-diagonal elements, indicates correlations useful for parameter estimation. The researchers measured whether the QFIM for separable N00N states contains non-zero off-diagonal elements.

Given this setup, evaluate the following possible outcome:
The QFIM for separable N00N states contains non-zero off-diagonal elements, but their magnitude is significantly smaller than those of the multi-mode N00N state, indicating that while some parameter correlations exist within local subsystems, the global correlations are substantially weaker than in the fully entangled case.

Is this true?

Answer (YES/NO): NO